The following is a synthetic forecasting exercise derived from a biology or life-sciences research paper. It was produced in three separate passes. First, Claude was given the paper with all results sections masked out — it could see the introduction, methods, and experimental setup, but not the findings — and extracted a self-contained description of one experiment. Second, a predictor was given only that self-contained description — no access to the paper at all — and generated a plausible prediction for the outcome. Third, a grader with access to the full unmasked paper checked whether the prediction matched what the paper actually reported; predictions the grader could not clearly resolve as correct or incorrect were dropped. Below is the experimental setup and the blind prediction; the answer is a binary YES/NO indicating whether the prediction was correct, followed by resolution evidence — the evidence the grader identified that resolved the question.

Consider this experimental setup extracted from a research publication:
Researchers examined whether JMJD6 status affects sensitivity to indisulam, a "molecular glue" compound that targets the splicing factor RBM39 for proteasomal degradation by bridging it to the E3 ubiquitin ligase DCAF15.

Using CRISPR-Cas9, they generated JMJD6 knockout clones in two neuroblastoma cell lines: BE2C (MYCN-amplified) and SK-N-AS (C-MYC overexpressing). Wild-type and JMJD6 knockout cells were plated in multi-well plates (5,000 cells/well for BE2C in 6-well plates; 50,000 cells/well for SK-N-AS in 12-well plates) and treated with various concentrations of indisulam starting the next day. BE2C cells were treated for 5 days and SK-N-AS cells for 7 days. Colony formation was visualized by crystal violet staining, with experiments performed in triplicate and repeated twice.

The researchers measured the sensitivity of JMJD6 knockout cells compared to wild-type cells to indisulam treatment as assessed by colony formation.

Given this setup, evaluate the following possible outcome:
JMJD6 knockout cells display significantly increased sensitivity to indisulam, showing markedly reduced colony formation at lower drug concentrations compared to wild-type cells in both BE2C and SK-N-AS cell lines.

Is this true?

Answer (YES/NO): NO